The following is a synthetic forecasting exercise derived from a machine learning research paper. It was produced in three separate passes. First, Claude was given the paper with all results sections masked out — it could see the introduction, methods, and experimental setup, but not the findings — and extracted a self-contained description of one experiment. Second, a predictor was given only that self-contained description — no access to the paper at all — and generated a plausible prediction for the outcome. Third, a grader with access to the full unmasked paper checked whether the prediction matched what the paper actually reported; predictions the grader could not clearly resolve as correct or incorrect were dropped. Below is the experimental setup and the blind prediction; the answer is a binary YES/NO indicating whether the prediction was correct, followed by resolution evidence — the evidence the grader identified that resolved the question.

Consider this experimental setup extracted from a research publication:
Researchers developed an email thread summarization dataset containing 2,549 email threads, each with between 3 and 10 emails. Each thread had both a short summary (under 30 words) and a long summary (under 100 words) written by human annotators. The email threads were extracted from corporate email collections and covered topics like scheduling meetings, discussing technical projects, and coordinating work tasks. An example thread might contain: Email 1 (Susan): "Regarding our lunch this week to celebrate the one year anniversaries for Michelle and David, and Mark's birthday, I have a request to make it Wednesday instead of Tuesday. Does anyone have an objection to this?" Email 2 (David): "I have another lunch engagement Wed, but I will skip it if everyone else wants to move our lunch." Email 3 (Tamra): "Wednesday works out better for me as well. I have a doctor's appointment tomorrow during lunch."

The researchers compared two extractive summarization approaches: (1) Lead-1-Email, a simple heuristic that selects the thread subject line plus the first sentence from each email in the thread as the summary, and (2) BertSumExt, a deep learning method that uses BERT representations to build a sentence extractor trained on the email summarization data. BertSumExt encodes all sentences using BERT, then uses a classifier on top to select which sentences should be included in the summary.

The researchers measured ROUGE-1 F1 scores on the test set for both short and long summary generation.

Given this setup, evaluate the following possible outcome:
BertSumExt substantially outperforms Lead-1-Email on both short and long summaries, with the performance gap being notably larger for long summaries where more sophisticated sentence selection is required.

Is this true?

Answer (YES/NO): NO